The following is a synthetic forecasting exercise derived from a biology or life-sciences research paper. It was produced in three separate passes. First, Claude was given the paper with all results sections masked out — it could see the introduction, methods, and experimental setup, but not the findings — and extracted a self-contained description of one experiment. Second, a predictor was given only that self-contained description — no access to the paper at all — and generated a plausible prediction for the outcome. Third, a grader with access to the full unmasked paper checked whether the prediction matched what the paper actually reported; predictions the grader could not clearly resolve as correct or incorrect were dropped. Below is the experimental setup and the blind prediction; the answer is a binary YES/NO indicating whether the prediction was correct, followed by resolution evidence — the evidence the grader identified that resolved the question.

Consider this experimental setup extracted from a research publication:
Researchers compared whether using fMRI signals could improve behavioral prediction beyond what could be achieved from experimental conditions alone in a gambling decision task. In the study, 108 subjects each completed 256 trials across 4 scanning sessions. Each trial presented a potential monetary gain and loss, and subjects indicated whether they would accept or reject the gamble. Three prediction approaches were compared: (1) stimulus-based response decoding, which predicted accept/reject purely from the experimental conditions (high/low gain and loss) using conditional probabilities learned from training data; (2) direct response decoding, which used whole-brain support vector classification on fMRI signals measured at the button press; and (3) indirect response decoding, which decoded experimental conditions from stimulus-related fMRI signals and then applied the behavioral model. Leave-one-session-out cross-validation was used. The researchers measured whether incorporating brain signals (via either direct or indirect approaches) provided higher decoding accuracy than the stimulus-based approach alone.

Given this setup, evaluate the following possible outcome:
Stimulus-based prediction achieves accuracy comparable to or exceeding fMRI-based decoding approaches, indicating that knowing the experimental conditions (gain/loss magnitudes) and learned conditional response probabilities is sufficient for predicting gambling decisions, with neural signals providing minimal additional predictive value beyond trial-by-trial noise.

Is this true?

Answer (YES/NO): YES